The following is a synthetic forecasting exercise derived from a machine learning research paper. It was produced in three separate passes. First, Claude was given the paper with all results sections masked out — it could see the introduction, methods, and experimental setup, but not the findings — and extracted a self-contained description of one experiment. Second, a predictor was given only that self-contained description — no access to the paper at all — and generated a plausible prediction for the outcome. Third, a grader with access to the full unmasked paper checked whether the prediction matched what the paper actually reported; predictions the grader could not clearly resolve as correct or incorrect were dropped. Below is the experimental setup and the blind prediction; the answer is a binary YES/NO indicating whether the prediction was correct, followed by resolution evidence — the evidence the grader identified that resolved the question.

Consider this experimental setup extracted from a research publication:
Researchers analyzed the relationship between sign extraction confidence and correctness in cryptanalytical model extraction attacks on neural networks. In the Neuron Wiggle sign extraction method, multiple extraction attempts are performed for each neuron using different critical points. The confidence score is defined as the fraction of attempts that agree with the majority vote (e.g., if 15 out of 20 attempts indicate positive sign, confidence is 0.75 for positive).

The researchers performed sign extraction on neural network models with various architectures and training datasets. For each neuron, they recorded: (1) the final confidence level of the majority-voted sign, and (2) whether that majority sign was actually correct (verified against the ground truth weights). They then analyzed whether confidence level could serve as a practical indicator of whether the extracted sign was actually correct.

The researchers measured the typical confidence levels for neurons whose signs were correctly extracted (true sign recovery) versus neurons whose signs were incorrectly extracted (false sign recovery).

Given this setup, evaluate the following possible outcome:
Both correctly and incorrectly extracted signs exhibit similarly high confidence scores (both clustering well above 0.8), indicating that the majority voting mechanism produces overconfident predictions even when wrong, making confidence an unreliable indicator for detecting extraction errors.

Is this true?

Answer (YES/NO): NO